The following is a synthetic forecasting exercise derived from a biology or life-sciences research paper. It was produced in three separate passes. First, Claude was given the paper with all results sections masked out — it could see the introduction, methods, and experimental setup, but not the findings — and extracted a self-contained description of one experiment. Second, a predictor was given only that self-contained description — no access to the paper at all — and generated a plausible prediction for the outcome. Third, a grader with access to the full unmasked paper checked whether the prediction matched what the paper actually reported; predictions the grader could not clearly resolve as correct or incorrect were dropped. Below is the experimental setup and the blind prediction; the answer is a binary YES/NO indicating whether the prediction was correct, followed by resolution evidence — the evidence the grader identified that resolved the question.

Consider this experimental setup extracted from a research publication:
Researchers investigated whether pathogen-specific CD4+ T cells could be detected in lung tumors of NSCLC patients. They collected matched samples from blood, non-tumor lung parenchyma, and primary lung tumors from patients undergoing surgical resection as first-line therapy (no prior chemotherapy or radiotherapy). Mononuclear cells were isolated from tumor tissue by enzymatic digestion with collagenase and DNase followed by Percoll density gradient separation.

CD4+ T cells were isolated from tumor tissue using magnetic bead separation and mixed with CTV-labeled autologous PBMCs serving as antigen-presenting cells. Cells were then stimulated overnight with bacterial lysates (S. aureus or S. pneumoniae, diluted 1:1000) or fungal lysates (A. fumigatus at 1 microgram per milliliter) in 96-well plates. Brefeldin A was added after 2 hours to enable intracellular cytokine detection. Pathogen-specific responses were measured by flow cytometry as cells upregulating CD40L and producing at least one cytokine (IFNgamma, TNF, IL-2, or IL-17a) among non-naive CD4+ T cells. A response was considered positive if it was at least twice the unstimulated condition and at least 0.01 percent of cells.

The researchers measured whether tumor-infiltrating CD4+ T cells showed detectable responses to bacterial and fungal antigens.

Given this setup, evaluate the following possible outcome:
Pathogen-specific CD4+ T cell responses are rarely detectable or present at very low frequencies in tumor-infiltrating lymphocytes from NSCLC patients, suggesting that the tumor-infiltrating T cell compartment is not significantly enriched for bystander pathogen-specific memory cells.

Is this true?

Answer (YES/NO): NO